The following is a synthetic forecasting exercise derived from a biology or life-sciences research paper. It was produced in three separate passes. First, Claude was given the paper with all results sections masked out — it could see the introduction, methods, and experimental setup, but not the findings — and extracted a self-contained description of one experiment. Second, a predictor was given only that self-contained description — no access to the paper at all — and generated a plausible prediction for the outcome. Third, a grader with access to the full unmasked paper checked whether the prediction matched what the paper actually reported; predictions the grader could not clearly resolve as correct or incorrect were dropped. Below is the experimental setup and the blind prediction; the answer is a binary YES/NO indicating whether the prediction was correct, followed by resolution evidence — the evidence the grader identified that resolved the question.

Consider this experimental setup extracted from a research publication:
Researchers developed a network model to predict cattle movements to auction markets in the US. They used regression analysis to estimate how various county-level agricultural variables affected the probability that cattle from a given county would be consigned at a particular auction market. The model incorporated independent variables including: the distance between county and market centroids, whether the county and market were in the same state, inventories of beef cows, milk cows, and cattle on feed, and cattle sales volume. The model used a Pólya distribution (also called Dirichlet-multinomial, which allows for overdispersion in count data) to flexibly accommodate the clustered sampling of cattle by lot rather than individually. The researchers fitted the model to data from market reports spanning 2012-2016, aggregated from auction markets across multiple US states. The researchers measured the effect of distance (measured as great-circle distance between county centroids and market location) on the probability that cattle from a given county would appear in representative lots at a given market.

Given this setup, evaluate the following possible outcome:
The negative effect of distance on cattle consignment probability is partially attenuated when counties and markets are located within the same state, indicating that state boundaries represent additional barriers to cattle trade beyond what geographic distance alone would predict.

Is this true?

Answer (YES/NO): NO